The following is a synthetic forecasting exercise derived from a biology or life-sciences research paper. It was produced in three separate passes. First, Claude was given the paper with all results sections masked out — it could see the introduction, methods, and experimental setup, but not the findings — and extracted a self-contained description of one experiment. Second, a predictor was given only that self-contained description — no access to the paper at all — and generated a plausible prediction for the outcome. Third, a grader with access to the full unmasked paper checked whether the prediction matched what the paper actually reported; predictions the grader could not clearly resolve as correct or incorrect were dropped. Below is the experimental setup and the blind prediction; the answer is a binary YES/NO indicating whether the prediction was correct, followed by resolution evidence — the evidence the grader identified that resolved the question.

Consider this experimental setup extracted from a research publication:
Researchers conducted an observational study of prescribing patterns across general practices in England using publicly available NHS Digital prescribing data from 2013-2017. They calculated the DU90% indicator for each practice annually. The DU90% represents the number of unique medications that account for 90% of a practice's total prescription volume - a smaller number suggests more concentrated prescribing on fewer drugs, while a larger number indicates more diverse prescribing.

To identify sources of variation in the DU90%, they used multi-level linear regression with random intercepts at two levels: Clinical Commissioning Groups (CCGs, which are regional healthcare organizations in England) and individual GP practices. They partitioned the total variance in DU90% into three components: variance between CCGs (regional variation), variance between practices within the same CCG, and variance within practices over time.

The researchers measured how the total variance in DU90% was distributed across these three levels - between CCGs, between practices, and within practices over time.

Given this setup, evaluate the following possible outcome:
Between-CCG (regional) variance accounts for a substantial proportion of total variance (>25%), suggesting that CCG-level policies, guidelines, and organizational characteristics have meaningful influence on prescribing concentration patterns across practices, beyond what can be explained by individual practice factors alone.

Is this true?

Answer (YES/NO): NO